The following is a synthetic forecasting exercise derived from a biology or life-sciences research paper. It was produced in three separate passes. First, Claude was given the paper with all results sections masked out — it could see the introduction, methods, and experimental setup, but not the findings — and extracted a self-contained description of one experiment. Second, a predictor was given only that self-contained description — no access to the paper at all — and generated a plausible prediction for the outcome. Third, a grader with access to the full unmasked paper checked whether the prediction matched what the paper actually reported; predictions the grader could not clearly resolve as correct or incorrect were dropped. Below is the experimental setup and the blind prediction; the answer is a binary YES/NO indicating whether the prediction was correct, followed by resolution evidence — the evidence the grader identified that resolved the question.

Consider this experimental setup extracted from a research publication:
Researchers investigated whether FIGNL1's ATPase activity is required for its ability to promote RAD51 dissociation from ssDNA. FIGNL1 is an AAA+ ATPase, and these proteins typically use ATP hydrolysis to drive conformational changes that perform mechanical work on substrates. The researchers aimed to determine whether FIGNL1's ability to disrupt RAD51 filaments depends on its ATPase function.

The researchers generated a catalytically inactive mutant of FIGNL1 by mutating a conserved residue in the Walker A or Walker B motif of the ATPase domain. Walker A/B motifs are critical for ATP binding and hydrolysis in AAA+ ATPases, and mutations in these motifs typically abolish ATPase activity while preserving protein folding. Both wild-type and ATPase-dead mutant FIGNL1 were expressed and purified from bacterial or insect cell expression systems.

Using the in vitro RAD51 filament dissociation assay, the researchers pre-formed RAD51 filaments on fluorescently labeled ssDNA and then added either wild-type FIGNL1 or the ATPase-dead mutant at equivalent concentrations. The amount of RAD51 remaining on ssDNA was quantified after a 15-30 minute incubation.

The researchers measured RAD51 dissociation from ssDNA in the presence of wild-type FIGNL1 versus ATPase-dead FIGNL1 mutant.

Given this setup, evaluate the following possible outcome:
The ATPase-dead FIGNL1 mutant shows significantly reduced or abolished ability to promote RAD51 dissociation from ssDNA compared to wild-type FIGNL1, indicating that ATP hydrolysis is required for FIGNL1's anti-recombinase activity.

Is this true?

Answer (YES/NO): NO